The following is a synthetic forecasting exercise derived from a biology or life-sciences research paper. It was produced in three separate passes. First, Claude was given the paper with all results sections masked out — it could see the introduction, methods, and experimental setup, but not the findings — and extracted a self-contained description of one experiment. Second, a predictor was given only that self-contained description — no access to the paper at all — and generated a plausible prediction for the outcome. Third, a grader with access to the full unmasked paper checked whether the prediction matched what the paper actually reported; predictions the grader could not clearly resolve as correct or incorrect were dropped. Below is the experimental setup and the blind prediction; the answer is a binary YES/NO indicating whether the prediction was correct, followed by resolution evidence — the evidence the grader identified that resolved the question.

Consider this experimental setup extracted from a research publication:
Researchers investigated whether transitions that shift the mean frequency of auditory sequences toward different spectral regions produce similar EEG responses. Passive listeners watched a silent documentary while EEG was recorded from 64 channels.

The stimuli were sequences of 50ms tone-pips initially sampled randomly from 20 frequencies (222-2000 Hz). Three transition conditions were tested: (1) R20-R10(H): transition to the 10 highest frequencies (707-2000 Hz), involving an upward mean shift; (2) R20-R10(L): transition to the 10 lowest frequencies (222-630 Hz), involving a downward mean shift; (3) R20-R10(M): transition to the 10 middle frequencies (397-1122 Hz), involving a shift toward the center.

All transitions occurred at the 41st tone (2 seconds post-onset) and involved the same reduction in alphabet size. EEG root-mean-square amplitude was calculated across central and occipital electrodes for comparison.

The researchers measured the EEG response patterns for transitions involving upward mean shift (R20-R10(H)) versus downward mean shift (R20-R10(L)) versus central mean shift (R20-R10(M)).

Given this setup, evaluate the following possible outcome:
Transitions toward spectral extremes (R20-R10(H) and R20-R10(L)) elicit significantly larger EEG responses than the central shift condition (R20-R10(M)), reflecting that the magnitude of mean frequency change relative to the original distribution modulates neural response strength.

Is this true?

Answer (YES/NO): NO